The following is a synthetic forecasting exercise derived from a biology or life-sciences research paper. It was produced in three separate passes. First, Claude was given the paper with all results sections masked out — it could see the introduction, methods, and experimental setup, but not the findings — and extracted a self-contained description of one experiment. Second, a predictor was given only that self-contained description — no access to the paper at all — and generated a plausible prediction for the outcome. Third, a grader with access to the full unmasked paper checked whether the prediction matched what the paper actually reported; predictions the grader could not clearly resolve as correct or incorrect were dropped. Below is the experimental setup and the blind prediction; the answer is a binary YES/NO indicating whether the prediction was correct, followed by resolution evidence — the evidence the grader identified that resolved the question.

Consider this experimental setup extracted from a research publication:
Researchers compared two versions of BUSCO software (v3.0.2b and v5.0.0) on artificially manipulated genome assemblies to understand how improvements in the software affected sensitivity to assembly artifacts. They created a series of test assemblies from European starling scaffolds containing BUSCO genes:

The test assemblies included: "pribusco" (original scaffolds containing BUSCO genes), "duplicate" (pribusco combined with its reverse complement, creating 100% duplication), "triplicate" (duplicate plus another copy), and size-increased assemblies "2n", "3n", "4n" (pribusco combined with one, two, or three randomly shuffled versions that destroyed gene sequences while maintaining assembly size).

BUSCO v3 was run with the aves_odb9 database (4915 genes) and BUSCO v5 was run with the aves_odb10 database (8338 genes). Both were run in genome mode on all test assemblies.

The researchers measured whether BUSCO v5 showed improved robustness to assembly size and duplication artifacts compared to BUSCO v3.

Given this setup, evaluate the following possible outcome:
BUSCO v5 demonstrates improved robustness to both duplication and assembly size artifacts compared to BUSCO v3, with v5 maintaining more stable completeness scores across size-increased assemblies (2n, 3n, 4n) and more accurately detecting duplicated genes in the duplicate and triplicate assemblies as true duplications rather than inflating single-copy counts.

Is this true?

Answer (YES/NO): NO